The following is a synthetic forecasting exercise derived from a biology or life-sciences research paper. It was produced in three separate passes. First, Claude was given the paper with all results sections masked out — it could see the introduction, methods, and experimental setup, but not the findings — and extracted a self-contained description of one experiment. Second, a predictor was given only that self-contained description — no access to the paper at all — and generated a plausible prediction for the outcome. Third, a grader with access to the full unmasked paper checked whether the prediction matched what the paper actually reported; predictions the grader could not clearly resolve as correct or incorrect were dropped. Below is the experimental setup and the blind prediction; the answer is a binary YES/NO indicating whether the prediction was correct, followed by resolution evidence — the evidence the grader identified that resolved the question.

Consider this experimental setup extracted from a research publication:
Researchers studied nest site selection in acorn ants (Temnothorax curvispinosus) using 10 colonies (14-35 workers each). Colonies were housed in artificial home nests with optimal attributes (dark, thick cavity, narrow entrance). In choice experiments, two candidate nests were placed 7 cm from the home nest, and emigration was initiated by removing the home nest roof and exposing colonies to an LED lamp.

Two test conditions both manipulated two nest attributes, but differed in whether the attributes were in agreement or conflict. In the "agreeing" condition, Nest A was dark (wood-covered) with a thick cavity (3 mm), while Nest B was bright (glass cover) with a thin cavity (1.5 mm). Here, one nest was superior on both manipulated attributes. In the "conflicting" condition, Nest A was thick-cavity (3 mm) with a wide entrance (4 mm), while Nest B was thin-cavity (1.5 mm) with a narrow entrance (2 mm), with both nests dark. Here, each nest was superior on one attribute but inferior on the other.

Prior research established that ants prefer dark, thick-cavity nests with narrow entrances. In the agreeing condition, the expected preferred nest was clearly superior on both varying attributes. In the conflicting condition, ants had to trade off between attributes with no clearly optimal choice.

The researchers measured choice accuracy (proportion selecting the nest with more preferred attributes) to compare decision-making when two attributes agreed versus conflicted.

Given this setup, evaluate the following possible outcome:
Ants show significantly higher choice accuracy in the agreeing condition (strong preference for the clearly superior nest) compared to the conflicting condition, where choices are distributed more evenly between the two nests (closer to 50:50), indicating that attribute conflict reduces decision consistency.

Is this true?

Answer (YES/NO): NO